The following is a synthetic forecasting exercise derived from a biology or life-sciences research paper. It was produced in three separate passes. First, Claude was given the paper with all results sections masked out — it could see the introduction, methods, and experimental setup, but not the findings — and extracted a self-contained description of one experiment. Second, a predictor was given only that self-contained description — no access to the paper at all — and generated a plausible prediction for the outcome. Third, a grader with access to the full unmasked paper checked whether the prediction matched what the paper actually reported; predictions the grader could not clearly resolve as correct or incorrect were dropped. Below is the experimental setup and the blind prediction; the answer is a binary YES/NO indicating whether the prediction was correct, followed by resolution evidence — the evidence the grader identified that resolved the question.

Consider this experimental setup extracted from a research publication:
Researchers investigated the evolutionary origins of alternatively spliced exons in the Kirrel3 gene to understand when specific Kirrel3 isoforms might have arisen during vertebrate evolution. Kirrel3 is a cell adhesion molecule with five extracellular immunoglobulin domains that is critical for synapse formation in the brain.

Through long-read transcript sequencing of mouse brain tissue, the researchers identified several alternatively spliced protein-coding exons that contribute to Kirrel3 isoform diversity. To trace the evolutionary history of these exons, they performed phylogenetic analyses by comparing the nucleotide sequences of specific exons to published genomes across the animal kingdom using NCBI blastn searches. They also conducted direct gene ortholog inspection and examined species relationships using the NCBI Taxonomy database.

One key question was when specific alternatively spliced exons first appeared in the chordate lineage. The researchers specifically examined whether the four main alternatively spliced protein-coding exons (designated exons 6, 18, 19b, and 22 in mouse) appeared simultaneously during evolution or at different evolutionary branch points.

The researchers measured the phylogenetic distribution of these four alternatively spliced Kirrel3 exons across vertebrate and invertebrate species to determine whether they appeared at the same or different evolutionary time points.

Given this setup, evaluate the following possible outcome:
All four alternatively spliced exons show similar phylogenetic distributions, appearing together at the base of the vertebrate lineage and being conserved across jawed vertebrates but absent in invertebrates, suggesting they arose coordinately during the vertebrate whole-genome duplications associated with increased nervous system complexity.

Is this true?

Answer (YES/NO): NO